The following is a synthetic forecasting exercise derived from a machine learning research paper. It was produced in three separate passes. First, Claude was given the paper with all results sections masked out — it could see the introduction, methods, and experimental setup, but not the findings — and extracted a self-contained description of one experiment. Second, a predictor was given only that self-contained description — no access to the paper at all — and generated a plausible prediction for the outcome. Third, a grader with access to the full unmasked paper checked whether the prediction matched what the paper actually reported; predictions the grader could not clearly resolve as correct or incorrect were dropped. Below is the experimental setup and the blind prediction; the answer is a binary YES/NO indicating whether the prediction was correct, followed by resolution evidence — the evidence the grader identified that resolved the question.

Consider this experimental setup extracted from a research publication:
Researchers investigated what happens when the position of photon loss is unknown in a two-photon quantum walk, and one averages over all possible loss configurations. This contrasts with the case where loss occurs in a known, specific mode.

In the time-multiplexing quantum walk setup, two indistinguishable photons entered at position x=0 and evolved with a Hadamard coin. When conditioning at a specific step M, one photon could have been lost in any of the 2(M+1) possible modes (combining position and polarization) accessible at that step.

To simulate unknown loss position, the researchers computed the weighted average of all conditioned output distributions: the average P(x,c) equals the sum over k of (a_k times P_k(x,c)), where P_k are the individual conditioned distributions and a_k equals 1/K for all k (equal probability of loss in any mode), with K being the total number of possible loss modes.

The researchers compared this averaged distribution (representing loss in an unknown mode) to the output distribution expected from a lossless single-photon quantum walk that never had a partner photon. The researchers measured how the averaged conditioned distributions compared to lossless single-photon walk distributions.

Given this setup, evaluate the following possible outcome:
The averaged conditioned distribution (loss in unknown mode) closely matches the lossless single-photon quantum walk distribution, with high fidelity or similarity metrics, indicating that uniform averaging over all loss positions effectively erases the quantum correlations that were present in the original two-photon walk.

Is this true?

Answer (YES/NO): YES